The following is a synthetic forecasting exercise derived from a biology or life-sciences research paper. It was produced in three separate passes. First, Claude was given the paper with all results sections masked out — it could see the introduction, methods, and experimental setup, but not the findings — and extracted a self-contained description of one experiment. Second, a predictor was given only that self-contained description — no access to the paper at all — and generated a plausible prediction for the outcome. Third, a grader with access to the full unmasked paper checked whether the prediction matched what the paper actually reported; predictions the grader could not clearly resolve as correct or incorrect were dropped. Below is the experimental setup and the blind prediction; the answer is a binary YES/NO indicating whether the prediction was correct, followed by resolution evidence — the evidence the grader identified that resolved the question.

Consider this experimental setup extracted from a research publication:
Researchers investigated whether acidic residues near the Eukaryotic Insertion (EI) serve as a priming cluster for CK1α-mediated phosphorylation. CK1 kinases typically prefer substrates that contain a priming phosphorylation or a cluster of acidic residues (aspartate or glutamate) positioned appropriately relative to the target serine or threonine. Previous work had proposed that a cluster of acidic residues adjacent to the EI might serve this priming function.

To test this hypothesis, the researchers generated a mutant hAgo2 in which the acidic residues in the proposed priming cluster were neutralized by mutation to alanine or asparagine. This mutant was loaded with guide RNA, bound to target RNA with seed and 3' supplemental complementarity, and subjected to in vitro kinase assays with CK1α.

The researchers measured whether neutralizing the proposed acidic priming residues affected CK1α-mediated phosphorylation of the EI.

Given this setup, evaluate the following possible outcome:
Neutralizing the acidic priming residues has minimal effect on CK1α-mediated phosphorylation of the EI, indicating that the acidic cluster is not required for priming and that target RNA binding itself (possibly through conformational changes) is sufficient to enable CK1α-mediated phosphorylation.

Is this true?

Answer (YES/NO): YES